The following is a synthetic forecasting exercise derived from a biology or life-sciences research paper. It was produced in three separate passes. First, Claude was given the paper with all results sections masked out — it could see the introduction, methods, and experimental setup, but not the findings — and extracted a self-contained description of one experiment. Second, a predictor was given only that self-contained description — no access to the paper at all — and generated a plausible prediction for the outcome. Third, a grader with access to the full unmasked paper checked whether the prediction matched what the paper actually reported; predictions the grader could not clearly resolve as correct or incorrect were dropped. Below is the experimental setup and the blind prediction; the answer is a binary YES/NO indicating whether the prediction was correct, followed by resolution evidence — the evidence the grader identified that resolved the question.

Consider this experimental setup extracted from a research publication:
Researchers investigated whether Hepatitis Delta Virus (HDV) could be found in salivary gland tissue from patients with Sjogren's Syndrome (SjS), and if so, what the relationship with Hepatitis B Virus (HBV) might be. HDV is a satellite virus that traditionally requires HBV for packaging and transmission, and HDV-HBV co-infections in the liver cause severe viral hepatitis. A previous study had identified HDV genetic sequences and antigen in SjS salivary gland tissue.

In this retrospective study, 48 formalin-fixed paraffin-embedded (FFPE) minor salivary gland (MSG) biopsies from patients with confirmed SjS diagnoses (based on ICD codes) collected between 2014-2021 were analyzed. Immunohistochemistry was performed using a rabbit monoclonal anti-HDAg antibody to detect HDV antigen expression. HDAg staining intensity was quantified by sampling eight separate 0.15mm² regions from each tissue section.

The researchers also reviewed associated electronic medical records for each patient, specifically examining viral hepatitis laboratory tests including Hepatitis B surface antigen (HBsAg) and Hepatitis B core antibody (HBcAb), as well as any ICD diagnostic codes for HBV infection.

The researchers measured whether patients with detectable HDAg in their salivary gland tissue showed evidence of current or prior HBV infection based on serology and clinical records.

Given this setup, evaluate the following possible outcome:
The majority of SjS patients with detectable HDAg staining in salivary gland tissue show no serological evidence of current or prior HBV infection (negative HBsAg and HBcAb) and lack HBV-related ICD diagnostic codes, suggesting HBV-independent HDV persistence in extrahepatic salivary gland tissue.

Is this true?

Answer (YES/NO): YES